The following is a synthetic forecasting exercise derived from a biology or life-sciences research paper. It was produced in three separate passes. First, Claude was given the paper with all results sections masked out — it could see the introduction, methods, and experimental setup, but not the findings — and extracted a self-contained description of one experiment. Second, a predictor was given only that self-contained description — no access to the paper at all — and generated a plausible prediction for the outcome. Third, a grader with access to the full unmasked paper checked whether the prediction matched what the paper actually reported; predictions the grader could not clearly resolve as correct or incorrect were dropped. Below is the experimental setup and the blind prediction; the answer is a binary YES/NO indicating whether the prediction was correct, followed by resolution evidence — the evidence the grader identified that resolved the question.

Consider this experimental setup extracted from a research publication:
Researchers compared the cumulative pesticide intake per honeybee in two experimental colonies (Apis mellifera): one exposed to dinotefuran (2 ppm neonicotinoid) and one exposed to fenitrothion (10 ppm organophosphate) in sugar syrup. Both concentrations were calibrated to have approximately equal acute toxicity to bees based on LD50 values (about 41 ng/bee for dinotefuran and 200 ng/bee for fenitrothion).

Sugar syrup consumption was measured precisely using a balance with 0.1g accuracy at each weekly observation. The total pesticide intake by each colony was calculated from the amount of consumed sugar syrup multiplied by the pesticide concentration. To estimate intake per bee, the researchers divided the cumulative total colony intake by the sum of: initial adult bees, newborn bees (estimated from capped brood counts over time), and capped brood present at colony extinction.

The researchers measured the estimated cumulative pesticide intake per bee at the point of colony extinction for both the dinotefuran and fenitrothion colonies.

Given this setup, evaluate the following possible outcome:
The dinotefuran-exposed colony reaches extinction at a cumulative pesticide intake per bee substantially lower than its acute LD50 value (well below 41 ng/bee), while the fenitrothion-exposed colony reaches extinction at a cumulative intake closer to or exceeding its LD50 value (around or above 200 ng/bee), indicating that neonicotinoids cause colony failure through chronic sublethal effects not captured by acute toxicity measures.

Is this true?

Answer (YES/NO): NO